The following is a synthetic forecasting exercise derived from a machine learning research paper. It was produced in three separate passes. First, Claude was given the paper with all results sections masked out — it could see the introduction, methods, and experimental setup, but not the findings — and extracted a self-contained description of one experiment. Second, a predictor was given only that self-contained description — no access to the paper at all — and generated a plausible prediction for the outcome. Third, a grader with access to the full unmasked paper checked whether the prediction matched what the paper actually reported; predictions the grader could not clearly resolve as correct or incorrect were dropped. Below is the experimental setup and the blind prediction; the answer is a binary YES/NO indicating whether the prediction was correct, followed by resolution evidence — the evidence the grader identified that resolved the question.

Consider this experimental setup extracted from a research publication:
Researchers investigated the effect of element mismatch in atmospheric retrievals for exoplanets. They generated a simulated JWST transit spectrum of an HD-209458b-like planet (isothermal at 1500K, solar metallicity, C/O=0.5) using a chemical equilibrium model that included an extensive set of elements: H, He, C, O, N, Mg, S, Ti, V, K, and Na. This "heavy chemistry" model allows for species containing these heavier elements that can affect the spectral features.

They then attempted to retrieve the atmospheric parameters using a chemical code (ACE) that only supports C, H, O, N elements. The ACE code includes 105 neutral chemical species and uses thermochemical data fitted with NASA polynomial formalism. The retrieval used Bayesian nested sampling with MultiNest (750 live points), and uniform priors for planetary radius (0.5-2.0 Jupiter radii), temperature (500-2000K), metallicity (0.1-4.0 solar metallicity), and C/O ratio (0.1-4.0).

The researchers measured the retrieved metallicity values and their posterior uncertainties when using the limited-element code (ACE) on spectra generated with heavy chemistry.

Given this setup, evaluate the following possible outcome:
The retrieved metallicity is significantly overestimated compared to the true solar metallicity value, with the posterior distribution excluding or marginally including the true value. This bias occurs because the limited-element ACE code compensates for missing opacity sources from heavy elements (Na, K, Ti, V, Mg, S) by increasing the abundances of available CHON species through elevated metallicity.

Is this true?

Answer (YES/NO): NO